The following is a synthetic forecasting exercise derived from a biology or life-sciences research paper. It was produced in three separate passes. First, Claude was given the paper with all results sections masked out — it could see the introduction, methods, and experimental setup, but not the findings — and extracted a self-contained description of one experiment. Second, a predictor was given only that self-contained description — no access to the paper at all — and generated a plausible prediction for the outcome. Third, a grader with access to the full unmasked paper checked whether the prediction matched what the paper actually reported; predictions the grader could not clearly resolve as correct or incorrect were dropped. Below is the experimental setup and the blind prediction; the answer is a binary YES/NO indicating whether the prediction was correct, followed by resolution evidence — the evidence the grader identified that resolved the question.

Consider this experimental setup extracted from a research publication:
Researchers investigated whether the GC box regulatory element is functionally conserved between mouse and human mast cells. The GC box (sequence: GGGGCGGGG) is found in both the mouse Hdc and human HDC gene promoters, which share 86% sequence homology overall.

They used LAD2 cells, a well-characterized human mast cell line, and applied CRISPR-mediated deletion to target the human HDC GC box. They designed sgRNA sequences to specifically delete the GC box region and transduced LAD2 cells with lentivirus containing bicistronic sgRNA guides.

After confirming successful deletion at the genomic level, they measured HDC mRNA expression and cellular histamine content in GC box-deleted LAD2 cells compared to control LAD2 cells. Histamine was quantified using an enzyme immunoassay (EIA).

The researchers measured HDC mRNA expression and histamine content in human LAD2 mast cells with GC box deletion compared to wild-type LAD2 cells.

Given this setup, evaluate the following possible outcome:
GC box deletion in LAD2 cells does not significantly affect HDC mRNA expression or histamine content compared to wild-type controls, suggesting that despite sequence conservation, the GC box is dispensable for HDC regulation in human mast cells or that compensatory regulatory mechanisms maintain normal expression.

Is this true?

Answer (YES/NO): NO